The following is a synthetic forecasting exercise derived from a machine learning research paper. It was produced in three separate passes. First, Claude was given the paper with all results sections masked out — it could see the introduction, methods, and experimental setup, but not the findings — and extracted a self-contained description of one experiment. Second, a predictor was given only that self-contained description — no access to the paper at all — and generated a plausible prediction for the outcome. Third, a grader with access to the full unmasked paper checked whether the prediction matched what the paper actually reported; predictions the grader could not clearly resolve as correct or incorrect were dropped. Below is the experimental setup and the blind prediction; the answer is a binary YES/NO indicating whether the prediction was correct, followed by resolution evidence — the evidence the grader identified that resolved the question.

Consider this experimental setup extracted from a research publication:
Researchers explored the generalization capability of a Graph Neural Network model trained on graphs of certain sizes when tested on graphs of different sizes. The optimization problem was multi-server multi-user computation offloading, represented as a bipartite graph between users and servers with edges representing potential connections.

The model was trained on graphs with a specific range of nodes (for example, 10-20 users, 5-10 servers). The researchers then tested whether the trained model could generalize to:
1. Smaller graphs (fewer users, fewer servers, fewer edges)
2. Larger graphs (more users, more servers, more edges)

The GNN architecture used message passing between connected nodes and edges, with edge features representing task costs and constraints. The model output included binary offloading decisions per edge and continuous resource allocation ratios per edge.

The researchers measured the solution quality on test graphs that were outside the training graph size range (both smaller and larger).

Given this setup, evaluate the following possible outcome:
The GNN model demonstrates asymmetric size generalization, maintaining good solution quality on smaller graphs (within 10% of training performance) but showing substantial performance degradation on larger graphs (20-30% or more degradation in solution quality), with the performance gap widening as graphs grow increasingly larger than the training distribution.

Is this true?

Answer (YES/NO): NO